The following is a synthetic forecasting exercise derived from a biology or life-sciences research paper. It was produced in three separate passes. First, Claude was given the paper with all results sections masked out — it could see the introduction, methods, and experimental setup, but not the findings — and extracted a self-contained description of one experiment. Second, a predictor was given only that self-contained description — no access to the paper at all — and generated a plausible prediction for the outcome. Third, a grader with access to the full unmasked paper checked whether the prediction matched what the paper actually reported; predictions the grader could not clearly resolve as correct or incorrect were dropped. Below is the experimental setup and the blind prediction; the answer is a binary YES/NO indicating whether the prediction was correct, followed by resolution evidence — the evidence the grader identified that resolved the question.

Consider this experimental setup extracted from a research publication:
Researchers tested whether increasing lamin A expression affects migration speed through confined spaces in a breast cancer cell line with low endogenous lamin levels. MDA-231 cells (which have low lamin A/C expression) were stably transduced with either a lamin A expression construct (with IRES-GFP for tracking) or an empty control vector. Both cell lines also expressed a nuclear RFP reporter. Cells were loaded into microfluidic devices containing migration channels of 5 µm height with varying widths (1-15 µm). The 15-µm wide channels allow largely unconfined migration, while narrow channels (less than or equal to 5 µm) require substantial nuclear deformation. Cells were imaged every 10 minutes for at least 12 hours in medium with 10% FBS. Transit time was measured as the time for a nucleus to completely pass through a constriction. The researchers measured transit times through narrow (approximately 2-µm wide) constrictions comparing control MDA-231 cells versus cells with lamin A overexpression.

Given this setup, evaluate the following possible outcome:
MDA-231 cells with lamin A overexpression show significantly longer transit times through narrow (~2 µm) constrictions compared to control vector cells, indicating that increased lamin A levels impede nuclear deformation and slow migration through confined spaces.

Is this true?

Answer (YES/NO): YES